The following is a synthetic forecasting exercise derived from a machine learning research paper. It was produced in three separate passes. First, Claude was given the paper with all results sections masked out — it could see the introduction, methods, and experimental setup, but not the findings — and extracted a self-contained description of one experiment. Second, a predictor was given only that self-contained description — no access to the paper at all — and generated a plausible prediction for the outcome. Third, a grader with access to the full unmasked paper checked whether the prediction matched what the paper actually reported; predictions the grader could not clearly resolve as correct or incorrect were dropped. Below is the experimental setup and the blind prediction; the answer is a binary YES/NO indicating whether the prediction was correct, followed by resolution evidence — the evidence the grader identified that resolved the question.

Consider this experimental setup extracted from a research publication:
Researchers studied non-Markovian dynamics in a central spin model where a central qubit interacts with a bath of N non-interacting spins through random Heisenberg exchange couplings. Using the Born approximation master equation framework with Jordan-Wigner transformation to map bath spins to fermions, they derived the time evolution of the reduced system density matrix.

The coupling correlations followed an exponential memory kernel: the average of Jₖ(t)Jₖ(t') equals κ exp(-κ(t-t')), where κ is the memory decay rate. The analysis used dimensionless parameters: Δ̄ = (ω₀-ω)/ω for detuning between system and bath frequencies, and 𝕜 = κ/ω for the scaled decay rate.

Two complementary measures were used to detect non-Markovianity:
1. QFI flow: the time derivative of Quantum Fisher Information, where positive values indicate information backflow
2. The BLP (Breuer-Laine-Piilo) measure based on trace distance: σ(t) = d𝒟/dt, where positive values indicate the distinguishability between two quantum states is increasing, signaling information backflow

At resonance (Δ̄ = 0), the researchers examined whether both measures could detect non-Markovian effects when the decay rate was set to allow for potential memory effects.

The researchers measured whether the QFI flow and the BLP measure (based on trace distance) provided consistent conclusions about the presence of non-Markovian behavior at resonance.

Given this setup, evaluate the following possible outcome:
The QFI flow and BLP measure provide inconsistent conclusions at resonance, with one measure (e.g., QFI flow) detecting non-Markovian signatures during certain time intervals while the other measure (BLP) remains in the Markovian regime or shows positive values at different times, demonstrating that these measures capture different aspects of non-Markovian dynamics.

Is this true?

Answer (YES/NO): NO